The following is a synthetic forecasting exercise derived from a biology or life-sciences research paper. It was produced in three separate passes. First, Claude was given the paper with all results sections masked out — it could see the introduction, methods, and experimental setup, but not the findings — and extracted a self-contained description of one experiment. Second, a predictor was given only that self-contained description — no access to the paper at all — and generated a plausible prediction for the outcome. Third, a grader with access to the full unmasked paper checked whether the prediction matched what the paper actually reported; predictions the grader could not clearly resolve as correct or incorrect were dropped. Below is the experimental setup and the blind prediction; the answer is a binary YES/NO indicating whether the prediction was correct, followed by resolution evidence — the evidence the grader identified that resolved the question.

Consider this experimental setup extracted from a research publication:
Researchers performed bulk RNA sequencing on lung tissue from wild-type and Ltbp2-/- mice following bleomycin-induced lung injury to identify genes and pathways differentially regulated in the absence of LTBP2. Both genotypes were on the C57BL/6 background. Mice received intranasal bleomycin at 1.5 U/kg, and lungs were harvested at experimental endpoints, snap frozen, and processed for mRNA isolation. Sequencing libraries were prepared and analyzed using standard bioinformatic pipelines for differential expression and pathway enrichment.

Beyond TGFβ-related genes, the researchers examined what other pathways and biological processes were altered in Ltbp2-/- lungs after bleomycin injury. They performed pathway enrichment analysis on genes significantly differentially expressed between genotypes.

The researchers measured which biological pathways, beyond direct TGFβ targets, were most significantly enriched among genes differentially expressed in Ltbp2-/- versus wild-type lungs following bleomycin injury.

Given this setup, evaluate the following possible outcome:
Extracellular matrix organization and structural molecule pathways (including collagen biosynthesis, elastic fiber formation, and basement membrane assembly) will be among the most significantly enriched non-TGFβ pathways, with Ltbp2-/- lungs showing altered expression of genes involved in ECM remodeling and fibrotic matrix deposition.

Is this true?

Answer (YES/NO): YES